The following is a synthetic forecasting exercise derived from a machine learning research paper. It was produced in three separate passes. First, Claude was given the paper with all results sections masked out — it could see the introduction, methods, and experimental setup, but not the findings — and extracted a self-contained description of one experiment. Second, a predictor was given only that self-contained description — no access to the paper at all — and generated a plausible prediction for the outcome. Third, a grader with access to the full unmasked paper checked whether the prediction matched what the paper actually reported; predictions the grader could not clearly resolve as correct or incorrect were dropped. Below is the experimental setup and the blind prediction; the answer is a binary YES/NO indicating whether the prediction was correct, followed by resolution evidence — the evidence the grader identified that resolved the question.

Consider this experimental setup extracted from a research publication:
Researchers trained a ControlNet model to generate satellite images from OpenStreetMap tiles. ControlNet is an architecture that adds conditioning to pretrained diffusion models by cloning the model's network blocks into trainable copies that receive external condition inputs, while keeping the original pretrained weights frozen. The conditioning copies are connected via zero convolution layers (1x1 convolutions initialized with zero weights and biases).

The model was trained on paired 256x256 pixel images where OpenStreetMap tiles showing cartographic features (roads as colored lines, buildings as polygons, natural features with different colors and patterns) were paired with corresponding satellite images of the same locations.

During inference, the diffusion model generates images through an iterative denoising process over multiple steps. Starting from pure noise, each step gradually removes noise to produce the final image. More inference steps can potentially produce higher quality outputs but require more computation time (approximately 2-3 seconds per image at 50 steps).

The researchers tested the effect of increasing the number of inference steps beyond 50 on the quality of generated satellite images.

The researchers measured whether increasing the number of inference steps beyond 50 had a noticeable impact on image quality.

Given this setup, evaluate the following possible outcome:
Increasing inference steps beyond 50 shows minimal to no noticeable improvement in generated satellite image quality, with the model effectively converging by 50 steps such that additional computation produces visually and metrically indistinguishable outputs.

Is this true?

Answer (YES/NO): YES